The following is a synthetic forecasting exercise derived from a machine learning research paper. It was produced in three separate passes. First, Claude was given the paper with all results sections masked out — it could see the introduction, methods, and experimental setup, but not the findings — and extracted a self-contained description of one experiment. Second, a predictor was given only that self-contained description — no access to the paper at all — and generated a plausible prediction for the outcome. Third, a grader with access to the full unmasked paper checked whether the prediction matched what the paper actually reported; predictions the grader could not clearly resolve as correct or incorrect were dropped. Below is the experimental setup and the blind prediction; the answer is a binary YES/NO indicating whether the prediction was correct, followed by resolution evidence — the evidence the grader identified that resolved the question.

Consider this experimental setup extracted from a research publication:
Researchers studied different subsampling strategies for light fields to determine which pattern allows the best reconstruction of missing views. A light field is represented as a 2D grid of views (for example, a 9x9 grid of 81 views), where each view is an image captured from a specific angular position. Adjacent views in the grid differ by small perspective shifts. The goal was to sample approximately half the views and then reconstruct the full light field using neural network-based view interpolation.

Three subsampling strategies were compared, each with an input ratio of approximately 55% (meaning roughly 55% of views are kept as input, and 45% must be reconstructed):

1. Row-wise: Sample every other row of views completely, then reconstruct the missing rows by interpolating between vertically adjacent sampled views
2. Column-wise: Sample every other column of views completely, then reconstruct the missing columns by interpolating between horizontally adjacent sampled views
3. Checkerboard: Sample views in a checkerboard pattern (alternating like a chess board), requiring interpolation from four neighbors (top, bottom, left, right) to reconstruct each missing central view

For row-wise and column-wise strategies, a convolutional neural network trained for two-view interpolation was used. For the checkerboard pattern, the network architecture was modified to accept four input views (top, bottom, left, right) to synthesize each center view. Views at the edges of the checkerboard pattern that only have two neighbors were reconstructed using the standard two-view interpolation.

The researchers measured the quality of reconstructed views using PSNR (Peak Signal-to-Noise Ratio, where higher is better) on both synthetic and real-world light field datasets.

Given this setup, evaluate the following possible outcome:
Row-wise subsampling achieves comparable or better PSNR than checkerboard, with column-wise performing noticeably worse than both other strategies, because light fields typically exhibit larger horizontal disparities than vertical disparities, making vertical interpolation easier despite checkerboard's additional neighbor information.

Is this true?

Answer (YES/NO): NO